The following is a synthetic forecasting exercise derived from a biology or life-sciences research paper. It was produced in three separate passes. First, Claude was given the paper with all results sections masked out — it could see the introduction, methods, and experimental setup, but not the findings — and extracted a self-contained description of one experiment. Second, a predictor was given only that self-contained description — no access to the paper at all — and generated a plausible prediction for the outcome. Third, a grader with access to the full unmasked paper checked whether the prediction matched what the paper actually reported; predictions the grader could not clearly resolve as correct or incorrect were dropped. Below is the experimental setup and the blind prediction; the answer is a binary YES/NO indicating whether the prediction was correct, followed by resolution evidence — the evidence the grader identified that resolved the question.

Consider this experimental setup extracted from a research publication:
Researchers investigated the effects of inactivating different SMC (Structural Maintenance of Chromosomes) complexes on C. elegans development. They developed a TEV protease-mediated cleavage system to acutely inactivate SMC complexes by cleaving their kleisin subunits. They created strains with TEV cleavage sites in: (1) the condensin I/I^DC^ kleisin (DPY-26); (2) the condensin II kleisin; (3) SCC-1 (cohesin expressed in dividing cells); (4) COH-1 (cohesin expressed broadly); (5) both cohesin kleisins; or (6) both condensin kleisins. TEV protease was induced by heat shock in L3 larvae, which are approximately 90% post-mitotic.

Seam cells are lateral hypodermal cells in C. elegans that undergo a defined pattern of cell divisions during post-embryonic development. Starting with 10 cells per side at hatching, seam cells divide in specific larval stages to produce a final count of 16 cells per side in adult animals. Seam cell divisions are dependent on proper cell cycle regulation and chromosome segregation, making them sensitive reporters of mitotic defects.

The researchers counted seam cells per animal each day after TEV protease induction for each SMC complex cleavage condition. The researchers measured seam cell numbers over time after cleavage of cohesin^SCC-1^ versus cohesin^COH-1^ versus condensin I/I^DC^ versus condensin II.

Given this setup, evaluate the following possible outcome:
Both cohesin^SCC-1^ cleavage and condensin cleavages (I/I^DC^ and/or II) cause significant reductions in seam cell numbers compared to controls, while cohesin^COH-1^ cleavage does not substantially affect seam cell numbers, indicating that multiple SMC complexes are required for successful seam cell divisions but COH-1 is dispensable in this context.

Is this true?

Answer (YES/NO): NO